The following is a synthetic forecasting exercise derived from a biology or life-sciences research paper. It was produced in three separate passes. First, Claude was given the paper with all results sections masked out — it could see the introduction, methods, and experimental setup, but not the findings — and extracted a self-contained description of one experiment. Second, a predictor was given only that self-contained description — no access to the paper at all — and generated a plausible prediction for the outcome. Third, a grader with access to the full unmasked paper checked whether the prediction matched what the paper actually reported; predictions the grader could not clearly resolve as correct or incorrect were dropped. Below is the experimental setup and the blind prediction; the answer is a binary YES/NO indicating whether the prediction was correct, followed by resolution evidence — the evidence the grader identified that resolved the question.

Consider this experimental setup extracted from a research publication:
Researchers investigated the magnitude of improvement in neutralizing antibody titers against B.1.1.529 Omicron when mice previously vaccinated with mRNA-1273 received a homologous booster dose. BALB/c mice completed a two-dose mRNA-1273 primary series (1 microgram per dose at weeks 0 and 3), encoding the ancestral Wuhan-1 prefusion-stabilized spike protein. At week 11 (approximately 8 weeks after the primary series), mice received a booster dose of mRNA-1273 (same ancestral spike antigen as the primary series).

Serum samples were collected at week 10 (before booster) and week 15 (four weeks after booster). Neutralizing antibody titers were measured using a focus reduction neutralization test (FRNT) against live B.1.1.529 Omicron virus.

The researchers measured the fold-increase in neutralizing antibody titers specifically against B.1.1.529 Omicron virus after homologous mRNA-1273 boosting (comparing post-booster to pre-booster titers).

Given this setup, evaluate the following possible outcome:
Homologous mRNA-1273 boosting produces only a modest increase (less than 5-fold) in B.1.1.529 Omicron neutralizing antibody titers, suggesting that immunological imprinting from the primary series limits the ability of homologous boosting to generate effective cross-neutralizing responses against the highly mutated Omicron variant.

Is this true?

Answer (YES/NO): YES